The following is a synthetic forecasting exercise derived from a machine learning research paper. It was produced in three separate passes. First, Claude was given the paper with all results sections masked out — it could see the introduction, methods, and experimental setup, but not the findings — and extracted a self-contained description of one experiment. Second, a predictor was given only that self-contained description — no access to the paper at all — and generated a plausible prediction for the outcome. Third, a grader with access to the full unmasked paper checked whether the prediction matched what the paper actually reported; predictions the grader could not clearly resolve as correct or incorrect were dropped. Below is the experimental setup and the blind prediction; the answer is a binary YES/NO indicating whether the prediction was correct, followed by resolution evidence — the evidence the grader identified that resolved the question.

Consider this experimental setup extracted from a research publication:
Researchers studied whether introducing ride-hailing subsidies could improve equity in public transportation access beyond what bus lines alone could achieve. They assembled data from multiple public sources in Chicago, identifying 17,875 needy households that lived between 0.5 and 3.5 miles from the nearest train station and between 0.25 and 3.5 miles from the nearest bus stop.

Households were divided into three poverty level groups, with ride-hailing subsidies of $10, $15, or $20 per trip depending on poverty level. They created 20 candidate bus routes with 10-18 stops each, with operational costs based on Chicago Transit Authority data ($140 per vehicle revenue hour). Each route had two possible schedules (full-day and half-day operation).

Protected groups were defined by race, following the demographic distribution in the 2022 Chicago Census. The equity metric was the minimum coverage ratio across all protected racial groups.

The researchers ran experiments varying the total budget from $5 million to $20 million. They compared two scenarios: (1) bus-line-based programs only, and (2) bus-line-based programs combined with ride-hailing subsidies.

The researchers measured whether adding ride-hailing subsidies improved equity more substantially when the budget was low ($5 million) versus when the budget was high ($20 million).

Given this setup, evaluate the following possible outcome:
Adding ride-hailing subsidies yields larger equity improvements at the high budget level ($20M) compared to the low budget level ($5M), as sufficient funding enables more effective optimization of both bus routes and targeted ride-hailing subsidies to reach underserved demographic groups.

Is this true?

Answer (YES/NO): NO